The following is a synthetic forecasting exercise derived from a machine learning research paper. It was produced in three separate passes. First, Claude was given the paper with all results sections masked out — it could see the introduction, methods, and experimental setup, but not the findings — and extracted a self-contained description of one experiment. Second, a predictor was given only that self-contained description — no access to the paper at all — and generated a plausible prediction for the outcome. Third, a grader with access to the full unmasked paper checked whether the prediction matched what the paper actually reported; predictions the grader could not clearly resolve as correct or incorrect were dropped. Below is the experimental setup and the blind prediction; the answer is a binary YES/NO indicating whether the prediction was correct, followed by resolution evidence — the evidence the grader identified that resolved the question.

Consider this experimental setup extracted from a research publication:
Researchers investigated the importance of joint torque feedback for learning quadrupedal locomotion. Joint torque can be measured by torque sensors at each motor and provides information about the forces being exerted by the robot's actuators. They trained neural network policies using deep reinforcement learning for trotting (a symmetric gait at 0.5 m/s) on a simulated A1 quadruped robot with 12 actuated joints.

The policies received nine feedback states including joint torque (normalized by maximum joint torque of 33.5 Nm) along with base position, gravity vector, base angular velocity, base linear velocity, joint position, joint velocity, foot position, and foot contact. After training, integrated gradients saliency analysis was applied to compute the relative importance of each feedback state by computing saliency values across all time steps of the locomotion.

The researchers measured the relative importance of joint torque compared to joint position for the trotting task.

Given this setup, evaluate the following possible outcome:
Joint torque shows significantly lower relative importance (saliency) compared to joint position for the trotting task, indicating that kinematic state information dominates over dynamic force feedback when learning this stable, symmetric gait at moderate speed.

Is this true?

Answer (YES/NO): YES